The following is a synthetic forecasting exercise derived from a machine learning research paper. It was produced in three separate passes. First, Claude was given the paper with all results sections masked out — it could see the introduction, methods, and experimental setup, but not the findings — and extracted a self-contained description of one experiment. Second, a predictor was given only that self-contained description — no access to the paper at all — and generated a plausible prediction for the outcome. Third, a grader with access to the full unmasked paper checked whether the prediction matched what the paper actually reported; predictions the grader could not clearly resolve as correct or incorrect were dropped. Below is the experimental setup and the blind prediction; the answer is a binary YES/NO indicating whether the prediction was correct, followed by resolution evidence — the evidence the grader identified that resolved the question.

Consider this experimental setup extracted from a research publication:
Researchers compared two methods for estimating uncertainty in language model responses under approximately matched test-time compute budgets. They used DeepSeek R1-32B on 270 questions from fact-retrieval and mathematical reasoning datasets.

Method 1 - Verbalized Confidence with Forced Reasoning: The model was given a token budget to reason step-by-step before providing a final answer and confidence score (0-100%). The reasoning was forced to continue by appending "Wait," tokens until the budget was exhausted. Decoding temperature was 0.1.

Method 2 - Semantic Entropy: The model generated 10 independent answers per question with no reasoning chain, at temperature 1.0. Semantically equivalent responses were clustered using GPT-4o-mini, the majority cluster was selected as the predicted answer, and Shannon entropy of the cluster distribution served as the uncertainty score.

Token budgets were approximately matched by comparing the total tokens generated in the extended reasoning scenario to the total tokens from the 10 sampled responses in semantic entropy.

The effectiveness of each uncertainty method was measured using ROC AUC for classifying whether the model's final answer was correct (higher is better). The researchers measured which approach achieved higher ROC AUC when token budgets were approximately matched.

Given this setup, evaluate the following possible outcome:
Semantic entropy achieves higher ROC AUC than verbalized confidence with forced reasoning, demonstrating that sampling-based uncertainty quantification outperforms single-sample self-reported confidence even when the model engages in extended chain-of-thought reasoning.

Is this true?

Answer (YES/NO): YES